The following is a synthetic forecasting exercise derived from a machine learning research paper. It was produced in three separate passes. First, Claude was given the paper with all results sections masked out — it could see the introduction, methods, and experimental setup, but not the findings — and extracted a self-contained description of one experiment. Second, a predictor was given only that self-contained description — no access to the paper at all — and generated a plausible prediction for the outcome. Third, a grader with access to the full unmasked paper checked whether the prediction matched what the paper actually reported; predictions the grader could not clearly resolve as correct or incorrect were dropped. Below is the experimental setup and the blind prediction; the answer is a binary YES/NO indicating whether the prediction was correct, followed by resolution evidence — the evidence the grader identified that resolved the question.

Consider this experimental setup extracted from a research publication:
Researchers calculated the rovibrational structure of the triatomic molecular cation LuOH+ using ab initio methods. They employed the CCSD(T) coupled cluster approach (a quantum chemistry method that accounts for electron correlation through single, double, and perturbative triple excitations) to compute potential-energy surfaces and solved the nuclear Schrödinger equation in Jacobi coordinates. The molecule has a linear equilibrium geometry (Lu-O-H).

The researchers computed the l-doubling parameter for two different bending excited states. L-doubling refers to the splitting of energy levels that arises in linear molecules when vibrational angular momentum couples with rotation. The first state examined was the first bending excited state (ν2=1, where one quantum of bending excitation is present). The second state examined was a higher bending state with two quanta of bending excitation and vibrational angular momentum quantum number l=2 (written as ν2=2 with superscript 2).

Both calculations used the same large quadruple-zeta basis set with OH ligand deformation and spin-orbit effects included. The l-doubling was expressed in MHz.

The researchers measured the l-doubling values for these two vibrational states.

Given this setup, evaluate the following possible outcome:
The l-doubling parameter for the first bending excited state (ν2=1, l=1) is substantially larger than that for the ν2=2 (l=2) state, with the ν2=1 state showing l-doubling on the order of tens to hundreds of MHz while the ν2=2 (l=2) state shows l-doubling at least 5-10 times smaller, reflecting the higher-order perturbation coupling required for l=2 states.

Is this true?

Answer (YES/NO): YES